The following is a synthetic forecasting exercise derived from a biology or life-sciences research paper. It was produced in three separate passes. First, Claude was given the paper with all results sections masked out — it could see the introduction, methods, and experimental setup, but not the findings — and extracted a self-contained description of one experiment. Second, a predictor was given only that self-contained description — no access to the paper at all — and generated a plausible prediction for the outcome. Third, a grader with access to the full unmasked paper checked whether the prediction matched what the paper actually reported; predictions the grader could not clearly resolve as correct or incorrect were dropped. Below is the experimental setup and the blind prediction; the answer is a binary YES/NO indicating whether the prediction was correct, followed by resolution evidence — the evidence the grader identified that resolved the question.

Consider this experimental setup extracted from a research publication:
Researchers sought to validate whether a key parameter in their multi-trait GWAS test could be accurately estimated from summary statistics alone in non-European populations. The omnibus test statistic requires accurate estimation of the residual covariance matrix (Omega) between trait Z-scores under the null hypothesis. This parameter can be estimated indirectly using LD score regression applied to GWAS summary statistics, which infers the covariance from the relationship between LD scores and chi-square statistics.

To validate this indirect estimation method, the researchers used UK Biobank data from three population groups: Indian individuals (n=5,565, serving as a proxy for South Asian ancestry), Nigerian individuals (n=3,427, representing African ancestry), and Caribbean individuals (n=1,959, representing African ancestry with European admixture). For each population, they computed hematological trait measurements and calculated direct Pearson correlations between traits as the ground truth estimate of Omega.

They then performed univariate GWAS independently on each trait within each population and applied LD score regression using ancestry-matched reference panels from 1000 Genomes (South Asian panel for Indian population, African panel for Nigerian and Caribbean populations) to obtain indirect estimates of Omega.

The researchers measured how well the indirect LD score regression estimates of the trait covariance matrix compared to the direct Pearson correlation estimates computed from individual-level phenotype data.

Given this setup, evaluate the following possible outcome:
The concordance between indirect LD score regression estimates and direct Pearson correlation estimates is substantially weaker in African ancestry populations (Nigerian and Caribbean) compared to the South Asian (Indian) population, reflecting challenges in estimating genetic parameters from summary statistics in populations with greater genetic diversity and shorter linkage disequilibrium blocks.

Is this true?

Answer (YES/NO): NO